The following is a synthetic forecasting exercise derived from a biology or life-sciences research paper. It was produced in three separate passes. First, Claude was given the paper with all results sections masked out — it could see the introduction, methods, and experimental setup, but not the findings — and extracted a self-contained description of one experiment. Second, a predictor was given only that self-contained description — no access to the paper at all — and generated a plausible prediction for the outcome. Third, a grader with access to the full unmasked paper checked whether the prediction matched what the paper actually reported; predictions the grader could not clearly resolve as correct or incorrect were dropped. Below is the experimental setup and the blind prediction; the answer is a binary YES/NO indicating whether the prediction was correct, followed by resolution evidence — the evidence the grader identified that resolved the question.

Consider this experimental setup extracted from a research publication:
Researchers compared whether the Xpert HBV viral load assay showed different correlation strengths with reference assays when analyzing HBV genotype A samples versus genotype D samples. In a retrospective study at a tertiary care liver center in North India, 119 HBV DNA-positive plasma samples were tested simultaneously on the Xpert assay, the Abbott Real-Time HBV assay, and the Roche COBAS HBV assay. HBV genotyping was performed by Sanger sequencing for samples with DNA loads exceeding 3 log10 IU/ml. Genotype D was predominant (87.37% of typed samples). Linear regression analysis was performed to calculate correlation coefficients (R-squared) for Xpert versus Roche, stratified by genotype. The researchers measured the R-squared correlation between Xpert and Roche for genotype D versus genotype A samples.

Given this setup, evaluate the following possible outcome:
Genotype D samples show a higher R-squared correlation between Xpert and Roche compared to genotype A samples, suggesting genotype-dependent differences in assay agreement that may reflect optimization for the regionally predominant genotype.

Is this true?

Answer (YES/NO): YES